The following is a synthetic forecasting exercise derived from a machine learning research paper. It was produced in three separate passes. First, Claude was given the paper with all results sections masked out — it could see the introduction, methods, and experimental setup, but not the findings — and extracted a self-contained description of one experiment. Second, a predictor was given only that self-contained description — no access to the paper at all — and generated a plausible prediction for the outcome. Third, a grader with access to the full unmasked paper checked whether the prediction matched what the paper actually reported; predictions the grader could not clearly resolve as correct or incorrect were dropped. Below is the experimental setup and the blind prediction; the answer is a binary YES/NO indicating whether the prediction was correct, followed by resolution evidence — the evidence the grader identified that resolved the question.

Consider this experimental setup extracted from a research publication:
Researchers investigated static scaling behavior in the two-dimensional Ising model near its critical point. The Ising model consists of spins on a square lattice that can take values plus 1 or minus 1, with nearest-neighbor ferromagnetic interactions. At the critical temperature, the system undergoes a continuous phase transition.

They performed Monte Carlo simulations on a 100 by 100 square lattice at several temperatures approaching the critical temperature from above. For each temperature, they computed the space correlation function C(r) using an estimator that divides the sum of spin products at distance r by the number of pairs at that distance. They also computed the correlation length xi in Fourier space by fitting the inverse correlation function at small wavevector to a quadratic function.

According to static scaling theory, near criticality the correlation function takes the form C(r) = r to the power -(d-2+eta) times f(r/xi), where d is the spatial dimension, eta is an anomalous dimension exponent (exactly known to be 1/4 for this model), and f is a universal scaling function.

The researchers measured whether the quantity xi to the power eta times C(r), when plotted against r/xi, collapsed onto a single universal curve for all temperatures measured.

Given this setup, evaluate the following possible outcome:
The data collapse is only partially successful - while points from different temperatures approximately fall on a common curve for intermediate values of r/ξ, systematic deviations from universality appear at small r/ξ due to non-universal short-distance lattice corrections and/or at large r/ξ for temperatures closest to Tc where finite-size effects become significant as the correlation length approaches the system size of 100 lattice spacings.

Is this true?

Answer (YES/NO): NO